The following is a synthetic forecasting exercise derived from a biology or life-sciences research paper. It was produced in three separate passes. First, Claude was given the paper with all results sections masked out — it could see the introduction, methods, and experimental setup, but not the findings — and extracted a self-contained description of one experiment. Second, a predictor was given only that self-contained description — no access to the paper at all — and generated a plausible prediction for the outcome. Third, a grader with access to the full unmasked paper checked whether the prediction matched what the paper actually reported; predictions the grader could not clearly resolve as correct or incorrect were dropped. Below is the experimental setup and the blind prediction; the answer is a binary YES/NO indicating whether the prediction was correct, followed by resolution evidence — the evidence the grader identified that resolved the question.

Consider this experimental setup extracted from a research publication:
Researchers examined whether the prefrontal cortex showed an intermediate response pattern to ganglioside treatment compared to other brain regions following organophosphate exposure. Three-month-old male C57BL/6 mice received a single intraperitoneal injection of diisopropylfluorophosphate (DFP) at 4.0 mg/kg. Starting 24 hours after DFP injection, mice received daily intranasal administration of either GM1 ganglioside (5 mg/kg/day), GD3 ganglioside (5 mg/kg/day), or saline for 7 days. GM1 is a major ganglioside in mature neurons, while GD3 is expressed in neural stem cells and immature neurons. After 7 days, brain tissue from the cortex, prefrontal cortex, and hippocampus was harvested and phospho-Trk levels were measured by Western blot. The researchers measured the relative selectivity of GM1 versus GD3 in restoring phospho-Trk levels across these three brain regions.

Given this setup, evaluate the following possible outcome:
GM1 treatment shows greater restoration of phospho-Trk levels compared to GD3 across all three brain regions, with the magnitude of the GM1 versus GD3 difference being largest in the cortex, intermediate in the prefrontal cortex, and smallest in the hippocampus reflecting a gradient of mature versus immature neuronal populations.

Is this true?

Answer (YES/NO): NO